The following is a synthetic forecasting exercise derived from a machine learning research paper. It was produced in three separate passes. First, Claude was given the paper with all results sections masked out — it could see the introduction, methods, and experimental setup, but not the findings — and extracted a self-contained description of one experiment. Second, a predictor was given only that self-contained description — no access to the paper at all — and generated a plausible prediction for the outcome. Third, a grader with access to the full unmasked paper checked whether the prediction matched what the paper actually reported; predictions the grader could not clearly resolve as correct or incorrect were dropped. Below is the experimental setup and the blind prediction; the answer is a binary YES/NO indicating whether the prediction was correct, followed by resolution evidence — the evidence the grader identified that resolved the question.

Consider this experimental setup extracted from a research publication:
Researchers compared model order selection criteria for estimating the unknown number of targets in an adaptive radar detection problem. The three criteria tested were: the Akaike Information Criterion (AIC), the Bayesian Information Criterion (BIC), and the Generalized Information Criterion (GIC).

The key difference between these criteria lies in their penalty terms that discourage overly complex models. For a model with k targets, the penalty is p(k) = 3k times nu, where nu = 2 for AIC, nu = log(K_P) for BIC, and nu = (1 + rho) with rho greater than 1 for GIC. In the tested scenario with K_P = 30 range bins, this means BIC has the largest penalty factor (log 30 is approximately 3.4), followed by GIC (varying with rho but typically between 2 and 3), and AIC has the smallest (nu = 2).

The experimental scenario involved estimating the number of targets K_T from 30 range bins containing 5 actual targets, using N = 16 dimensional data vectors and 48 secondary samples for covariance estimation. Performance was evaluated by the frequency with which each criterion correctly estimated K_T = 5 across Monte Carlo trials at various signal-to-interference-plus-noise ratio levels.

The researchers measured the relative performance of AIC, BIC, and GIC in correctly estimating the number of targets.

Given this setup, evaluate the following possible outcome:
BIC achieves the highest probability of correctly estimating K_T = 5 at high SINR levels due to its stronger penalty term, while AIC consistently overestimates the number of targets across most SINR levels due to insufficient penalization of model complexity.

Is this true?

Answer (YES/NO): NO